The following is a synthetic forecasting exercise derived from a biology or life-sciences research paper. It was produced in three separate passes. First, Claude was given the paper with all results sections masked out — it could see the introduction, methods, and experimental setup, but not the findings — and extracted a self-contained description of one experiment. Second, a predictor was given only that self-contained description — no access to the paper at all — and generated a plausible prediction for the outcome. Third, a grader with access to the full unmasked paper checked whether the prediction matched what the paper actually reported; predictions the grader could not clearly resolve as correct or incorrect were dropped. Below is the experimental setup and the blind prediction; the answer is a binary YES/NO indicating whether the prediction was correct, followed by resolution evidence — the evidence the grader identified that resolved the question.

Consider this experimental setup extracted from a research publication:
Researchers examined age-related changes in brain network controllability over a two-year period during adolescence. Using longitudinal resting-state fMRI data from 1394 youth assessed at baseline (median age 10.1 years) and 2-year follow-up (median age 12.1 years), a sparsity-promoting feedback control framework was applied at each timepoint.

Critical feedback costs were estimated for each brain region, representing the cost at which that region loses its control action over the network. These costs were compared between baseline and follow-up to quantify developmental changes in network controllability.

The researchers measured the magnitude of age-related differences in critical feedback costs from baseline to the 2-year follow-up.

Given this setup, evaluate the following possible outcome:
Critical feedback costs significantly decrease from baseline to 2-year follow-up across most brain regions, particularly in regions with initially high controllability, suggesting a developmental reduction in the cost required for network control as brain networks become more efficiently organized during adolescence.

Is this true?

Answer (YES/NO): NO